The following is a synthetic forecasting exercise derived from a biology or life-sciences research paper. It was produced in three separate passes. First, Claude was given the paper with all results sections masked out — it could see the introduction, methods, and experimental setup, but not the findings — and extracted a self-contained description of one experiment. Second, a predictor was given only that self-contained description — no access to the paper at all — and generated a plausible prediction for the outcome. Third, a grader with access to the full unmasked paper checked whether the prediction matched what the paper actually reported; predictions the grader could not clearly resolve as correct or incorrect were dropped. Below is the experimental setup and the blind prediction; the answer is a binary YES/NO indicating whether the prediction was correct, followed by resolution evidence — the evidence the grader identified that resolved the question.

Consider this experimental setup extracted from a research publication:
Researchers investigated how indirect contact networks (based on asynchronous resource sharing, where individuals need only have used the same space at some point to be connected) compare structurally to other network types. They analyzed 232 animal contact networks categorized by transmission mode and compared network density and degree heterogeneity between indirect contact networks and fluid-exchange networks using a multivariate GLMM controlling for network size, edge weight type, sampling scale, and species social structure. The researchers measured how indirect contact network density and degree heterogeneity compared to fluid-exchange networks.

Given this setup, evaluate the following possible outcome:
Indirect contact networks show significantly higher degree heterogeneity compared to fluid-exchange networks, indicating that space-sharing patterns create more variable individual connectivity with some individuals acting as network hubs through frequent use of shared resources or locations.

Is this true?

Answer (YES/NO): NO